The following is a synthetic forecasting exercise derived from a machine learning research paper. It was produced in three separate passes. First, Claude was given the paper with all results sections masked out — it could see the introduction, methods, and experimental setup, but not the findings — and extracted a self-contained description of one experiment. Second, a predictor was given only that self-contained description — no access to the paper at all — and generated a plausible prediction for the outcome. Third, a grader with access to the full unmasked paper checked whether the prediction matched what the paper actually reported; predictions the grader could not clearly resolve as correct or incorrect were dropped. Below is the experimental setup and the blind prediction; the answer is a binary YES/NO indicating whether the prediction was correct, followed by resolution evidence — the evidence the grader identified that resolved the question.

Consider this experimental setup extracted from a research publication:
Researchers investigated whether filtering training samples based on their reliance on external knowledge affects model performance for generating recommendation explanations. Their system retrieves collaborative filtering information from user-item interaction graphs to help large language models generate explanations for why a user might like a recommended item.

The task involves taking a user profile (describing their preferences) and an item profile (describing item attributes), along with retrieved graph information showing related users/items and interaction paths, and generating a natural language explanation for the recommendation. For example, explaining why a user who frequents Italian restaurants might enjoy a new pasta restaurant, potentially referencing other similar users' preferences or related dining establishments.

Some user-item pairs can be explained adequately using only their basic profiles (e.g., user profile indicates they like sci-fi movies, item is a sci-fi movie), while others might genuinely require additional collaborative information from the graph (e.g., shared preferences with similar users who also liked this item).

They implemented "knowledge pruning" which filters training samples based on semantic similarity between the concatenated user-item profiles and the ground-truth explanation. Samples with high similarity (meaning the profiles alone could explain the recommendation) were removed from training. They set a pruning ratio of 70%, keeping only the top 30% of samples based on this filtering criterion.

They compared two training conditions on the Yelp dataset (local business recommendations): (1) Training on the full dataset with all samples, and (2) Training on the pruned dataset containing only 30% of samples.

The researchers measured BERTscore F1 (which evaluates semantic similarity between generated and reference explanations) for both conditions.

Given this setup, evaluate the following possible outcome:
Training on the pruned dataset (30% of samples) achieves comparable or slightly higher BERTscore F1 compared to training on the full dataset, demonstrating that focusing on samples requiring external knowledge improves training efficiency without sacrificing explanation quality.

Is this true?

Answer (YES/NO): YES